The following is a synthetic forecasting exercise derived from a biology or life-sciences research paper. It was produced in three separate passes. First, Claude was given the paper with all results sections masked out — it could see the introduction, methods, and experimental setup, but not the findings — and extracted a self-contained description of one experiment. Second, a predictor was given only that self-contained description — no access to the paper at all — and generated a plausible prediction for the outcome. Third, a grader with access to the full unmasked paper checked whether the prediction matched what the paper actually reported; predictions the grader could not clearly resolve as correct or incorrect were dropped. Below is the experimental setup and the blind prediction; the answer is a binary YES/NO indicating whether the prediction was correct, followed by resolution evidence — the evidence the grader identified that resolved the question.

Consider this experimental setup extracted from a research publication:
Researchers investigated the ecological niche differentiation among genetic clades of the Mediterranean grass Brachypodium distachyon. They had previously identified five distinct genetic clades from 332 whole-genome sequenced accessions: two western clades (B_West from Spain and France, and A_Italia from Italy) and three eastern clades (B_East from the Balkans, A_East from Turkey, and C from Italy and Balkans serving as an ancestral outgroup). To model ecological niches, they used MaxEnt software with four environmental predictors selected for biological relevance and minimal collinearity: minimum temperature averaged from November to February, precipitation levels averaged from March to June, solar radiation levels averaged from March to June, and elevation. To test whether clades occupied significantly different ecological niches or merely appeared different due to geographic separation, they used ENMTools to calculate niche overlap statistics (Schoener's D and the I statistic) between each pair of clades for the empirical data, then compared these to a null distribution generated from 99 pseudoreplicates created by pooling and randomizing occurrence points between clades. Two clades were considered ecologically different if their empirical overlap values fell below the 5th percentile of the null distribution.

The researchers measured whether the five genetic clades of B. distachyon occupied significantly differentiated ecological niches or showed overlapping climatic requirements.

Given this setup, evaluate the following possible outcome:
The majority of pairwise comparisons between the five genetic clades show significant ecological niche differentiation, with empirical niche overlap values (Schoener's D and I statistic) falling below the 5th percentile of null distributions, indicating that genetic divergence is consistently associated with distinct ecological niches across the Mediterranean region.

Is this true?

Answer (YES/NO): YES